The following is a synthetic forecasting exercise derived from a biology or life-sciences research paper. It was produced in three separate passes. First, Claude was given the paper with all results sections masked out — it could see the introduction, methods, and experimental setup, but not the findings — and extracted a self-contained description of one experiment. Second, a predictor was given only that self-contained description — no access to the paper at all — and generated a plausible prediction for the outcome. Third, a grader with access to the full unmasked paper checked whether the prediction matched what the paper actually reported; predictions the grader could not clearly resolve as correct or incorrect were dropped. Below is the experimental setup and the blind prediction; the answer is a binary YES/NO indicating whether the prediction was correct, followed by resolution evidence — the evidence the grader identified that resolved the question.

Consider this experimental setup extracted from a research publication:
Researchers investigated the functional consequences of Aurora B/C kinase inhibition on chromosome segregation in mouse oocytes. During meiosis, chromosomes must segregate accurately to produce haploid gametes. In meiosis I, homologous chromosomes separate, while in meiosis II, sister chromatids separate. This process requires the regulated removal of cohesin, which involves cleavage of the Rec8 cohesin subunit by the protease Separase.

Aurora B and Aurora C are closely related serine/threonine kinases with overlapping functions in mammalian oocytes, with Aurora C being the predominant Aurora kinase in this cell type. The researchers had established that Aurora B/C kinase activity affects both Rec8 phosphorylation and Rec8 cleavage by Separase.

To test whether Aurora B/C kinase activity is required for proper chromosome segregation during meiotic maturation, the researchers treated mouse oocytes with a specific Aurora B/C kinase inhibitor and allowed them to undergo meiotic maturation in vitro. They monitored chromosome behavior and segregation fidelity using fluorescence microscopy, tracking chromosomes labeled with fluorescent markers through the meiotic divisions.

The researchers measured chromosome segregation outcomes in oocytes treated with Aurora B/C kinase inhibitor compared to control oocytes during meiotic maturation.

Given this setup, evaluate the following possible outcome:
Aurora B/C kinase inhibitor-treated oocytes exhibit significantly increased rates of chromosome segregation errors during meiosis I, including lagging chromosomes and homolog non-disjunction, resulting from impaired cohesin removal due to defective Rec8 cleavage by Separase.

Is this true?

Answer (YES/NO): NO